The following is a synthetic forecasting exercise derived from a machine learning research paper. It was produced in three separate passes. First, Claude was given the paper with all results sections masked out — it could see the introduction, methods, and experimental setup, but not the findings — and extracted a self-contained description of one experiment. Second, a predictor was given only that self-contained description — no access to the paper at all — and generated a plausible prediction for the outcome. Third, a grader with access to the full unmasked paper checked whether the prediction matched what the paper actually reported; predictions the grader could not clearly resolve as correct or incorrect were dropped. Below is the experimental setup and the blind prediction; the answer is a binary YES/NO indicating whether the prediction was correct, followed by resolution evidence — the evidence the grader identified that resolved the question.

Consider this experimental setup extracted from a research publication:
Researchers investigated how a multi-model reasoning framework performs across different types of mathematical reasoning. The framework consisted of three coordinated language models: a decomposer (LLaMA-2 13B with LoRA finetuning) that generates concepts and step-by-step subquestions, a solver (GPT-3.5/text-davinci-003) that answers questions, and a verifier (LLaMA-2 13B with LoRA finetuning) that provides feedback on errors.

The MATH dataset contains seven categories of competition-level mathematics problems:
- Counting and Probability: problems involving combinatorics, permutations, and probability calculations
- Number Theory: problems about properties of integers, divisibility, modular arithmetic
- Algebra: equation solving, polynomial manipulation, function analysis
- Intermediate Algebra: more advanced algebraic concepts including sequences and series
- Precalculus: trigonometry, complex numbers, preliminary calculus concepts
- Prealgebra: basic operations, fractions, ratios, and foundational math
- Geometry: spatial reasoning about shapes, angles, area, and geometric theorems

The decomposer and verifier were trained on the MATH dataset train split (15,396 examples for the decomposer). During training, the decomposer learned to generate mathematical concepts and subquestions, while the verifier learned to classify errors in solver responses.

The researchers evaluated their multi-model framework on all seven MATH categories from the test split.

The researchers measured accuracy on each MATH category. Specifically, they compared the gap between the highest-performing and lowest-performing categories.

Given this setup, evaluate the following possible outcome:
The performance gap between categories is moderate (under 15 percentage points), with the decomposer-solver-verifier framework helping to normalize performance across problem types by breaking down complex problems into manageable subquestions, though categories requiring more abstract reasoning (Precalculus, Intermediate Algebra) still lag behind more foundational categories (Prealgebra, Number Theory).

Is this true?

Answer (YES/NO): NO